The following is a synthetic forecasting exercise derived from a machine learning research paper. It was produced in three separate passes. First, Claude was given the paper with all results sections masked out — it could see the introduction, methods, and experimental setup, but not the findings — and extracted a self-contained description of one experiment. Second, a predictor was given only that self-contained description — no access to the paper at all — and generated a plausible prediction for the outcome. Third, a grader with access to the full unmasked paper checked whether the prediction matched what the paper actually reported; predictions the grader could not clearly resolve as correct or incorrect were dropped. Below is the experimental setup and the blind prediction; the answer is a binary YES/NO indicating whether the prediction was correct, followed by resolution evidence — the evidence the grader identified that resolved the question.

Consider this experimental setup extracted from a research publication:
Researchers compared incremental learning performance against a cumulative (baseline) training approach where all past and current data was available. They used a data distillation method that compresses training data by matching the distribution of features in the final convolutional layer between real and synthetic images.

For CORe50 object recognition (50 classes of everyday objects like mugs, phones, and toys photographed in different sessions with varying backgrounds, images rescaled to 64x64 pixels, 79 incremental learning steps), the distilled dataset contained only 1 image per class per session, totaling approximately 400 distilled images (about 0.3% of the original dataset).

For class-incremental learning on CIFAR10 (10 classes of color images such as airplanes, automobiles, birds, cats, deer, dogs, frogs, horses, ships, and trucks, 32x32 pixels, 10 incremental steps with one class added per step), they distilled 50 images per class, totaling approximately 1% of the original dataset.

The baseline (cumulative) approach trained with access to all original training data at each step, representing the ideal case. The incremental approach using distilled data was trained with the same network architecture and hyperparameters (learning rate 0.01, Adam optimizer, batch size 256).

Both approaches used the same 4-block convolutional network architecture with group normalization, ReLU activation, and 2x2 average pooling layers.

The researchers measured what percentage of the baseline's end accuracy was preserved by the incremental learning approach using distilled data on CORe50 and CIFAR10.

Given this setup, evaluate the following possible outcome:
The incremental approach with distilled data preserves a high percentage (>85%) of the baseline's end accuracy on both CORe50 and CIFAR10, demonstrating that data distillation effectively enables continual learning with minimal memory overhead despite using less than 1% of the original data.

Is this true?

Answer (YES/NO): NO